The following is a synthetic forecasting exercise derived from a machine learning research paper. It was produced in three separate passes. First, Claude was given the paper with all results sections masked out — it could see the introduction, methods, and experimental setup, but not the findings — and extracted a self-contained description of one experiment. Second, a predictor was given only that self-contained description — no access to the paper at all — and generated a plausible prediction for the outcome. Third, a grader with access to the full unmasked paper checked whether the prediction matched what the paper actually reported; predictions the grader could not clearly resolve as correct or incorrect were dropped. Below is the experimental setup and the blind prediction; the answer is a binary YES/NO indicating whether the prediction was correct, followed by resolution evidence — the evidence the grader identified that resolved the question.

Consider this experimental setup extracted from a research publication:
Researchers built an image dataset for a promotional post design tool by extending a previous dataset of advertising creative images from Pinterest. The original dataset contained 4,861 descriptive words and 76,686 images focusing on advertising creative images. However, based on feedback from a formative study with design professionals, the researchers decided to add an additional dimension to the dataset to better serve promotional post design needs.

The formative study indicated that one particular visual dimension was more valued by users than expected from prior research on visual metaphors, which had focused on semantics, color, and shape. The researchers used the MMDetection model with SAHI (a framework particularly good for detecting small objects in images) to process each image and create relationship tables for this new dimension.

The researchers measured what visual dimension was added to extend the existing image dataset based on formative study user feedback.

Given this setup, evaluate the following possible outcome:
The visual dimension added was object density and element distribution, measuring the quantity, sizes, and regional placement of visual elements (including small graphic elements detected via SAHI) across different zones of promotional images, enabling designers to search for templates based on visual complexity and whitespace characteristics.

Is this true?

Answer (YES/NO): NO